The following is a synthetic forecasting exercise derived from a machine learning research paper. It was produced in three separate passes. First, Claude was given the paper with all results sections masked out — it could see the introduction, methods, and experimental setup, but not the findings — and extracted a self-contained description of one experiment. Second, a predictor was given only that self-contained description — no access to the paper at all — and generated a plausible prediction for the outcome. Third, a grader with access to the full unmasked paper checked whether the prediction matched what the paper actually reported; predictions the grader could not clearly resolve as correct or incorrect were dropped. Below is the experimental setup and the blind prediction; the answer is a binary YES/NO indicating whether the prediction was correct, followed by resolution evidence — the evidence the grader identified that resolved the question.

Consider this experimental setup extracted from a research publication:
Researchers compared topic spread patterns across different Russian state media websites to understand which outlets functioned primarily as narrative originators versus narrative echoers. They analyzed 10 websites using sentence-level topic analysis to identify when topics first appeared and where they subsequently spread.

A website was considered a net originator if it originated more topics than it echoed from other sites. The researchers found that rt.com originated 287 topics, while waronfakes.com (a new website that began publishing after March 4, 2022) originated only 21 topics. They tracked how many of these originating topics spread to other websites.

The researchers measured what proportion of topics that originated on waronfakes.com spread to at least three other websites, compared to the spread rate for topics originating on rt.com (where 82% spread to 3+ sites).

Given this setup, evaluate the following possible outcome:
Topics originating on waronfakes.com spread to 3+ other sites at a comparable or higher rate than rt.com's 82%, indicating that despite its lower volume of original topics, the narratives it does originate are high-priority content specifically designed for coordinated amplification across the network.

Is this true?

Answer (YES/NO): NO